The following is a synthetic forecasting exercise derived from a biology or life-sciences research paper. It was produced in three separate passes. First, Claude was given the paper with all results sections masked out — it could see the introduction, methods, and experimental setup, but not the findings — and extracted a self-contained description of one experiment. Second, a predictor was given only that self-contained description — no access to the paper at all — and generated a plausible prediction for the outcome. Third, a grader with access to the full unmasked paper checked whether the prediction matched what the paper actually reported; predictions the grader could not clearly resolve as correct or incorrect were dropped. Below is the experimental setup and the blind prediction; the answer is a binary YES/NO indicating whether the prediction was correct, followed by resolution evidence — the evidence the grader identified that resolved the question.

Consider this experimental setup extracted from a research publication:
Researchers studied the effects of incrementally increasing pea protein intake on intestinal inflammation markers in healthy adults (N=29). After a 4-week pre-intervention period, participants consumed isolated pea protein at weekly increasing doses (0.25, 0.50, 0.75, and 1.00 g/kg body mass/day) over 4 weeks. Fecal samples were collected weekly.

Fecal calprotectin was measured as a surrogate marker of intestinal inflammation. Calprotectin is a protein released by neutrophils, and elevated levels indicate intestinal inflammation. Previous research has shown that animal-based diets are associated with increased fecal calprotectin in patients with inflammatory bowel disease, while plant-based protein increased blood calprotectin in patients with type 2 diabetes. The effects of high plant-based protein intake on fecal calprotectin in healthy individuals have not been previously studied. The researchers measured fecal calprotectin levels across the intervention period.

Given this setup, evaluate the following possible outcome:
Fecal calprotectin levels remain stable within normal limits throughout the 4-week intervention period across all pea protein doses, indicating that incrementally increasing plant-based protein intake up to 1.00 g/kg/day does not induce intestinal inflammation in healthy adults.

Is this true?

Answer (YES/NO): NO